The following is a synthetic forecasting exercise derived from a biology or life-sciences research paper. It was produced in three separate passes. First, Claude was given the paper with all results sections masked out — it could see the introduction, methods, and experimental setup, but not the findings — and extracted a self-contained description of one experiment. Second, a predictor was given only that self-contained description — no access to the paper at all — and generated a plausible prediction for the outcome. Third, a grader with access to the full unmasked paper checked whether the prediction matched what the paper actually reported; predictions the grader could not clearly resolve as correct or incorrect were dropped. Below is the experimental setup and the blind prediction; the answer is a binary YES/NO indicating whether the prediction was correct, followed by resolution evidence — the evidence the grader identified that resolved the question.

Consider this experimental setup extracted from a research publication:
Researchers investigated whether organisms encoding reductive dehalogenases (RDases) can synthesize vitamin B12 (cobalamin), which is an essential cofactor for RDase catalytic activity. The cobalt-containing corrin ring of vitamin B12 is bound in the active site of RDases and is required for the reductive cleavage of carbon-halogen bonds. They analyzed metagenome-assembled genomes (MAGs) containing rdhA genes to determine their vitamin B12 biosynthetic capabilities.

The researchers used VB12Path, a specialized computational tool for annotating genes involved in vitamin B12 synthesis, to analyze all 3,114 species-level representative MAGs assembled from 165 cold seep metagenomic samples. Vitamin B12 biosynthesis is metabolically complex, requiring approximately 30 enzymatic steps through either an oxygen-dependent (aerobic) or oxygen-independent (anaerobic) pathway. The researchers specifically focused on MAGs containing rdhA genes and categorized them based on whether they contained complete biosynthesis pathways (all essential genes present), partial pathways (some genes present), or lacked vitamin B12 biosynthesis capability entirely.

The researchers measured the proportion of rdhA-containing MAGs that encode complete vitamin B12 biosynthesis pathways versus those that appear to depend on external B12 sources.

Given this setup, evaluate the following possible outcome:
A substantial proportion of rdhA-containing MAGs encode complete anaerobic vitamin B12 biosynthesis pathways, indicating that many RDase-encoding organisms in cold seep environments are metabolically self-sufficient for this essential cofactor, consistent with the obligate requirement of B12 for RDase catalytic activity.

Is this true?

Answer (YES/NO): NO